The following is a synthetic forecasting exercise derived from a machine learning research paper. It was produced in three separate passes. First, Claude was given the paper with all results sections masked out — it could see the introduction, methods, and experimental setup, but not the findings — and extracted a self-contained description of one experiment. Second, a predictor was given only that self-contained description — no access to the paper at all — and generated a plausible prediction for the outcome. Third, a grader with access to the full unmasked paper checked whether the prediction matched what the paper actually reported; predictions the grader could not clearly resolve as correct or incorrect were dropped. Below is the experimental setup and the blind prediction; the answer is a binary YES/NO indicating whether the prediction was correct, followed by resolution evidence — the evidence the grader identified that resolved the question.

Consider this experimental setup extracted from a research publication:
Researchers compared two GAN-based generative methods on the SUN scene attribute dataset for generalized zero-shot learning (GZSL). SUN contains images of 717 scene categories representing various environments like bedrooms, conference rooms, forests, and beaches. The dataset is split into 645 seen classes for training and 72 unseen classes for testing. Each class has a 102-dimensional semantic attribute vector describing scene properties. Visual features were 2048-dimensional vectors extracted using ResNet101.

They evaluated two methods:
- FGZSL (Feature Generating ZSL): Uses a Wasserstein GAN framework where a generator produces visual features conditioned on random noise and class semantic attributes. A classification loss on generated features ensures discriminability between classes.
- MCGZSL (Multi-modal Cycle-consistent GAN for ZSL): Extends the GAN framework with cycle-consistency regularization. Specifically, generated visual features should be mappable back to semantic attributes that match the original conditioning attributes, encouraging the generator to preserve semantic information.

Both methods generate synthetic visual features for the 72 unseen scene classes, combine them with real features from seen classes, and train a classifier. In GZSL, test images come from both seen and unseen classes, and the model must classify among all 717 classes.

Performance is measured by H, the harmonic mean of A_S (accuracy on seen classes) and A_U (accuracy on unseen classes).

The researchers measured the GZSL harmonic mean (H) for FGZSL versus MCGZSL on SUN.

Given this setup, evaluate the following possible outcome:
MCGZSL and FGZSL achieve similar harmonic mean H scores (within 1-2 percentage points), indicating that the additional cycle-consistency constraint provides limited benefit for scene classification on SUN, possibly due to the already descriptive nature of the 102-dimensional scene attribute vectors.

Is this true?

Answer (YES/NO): YES